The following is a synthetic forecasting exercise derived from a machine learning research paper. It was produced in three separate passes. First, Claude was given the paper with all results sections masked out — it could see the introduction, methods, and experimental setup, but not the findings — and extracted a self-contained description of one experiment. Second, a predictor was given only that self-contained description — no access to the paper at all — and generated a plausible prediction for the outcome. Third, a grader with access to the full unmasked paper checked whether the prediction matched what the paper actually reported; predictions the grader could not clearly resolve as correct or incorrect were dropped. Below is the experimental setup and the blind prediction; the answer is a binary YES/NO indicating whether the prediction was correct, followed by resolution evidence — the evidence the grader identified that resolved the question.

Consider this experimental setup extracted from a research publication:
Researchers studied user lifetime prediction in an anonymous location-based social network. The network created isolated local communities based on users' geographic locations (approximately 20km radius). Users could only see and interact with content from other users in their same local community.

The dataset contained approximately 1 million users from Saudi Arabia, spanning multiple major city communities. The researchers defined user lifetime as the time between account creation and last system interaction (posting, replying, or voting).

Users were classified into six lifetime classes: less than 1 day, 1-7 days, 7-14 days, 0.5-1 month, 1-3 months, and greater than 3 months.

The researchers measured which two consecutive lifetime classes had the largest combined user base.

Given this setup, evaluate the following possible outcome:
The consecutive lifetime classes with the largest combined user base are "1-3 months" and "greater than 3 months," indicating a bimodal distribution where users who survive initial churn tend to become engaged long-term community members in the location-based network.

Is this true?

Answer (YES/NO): YES